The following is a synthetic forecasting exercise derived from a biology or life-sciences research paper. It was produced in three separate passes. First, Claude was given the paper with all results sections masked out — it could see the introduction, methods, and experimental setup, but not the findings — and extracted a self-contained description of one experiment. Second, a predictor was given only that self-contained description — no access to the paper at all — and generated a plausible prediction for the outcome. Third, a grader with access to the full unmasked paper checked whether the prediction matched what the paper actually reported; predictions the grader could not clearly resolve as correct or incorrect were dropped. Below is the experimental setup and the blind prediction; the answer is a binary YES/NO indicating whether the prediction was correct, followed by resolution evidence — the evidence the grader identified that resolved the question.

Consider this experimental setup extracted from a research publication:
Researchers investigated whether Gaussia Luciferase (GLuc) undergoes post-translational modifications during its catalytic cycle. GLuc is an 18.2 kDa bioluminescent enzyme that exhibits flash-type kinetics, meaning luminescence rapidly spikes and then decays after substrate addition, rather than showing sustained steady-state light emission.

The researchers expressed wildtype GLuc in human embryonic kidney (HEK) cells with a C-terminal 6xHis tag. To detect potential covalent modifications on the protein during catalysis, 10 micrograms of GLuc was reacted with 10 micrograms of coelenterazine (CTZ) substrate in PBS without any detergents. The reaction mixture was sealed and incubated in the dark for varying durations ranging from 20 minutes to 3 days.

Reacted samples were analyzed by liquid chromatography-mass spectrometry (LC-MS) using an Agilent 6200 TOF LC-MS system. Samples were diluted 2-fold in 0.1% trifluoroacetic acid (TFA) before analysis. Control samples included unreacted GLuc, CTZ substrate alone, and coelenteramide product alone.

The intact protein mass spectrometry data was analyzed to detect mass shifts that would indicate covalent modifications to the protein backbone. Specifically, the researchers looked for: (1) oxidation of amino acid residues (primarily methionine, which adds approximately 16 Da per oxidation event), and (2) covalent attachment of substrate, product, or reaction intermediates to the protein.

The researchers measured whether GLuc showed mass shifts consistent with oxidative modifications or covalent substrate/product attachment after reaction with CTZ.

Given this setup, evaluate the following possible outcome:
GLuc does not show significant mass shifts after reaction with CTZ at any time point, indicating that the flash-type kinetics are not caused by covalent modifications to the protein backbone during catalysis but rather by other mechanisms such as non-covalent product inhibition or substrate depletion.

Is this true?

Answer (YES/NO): NO